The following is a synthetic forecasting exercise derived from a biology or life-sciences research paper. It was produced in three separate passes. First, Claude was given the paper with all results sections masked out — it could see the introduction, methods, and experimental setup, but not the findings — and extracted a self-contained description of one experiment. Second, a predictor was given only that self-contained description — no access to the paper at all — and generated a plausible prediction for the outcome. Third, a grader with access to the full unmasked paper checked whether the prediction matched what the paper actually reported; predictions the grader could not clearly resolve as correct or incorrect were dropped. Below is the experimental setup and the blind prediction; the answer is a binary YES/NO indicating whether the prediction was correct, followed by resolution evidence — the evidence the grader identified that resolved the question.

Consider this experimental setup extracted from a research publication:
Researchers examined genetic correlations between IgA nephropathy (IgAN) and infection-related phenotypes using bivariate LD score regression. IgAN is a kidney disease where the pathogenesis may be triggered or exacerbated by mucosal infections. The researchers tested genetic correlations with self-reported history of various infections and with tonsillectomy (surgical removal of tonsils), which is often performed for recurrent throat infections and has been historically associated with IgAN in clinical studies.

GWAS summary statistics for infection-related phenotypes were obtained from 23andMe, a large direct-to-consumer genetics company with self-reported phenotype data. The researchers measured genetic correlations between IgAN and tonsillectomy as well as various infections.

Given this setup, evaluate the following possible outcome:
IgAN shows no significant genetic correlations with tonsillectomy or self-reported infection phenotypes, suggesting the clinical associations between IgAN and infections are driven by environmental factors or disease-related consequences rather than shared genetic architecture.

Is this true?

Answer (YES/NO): NO